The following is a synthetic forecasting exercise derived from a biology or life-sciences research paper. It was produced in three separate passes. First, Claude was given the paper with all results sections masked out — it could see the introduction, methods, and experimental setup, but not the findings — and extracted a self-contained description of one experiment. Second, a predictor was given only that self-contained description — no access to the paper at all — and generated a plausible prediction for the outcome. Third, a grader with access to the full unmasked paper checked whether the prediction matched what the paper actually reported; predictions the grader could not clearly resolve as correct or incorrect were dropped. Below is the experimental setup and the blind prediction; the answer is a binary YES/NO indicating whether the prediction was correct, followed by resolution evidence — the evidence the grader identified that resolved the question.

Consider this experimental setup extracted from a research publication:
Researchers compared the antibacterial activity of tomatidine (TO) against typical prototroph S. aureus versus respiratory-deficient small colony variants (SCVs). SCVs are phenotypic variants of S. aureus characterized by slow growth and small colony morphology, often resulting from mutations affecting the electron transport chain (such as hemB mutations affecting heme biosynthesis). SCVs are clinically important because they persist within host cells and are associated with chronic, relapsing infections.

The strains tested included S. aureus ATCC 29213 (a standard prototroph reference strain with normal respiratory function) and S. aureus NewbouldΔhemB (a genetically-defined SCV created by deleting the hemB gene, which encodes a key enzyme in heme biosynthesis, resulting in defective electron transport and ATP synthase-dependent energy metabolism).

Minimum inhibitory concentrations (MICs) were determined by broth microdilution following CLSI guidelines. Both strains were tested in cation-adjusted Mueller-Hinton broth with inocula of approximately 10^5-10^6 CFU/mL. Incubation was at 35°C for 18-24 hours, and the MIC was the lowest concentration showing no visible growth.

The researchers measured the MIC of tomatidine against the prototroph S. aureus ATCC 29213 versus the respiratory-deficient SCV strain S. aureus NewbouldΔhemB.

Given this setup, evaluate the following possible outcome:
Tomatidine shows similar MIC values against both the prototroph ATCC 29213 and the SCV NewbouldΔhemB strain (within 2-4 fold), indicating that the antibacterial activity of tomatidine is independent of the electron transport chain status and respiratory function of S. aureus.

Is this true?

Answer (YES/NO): NO